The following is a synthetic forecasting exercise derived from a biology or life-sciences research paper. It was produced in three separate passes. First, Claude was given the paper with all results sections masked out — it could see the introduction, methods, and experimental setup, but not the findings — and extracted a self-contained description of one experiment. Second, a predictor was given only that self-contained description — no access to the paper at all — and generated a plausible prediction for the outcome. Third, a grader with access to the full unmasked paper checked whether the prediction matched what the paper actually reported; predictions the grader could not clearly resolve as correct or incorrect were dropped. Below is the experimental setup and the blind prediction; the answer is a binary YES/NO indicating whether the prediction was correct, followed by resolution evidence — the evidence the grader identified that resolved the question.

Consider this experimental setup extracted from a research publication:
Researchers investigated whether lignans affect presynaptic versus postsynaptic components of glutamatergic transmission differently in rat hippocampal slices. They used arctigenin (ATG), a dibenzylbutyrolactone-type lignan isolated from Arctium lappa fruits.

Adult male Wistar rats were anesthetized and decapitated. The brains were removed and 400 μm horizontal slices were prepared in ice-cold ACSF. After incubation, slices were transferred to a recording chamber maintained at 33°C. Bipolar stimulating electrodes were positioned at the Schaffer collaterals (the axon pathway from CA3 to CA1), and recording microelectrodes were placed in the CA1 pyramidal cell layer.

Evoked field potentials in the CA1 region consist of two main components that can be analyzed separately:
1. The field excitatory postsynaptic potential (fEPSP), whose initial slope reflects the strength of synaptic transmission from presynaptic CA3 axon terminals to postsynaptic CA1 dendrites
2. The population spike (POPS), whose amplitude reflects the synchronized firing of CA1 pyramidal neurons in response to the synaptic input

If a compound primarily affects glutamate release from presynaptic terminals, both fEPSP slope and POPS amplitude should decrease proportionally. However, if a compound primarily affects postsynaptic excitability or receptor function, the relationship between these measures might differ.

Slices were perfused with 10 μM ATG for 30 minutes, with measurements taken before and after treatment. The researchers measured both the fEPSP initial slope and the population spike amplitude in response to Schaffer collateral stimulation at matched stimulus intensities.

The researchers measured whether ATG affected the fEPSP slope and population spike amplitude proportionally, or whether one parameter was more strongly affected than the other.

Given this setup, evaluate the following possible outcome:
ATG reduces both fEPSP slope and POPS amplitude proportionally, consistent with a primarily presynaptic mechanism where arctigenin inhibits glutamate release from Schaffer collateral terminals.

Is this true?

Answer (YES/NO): NO